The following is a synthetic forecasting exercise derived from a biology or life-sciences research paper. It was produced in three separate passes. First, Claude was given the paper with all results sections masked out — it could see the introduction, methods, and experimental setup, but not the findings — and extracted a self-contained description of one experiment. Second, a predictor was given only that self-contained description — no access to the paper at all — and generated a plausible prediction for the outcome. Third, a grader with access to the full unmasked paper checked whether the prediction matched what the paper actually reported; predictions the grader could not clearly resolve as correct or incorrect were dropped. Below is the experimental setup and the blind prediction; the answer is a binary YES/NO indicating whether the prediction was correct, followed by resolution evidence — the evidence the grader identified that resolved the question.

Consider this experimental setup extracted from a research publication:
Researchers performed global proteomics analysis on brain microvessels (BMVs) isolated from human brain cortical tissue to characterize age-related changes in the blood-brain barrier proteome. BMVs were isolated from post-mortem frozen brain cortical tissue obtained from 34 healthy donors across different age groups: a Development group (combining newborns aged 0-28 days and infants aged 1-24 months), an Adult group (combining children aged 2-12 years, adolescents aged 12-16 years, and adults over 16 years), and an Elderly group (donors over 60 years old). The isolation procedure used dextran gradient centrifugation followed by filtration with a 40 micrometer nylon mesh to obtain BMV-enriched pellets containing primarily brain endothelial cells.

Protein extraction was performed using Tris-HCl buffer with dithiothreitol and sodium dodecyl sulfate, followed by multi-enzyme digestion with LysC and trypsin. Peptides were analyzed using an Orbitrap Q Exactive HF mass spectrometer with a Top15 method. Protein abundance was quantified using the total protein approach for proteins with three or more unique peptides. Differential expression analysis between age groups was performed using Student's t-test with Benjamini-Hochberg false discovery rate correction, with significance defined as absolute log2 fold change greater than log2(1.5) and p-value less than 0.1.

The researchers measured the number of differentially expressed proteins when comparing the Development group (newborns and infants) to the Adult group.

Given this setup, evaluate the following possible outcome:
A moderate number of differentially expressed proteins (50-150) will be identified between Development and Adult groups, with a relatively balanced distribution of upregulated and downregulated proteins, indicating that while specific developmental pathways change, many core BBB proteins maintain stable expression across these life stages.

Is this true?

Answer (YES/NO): NO